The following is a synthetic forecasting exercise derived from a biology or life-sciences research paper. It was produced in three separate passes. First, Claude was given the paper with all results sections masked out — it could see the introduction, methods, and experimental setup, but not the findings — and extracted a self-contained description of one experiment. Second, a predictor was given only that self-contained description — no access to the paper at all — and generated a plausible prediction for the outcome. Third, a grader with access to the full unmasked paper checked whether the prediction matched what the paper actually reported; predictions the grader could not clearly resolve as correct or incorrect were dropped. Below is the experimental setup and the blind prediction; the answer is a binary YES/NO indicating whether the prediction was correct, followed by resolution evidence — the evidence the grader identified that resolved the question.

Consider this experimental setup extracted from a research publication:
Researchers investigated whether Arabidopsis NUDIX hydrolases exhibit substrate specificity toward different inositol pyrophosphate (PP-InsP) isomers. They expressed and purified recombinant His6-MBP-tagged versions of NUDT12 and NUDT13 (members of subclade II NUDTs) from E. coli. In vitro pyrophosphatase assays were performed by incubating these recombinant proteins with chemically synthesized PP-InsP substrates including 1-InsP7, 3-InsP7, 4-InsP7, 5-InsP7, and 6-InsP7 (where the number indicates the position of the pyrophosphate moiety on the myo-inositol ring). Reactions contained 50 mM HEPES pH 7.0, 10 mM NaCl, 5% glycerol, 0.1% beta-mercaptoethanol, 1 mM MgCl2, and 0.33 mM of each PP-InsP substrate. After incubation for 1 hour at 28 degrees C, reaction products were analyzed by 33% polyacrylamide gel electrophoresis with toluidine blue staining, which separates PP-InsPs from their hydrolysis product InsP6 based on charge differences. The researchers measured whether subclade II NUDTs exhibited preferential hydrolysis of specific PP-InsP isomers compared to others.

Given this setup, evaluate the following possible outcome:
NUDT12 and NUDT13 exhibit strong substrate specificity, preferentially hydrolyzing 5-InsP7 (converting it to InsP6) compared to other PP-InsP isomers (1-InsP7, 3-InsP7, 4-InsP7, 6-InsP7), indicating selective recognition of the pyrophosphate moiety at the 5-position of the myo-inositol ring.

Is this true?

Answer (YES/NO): NO